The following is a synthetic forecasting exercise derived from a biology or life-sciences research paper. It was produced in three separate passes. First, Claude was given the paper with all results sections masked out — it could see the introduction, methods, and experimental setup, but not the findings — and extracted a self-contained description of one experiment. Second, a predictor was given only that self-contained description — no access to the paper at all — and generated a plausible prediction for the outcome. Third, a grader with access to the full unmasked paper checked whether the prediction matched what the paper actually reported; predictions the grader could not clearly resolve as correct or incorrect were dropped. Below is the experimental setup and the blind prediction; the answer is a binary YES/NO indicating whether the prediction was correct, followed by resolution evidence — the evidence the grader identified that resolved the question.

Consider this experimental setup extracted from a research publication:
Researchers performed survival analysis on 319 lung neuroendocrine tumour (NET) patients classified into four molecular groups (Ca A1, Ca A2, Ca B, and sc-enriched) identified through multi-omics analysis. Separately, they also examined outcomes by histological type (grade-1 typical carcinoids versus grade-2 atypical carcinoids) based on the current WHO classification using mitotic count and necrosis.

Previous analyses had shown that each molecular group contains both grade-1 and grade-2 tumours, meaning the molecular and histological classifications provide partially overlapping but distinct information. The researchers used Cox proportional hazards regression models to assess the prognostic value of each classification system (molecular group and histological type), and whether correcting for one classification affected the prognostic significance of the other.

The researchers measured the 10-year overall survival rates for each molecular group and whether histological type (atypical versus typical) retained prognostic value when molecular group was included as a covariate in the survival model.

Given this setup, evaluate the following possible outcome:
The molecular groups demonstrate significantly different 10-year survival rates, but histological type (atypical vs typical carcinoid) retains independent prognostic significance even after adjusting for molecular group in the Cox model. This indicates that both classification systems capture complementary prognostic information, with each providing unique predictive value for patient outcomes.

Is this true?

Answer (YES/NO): YES